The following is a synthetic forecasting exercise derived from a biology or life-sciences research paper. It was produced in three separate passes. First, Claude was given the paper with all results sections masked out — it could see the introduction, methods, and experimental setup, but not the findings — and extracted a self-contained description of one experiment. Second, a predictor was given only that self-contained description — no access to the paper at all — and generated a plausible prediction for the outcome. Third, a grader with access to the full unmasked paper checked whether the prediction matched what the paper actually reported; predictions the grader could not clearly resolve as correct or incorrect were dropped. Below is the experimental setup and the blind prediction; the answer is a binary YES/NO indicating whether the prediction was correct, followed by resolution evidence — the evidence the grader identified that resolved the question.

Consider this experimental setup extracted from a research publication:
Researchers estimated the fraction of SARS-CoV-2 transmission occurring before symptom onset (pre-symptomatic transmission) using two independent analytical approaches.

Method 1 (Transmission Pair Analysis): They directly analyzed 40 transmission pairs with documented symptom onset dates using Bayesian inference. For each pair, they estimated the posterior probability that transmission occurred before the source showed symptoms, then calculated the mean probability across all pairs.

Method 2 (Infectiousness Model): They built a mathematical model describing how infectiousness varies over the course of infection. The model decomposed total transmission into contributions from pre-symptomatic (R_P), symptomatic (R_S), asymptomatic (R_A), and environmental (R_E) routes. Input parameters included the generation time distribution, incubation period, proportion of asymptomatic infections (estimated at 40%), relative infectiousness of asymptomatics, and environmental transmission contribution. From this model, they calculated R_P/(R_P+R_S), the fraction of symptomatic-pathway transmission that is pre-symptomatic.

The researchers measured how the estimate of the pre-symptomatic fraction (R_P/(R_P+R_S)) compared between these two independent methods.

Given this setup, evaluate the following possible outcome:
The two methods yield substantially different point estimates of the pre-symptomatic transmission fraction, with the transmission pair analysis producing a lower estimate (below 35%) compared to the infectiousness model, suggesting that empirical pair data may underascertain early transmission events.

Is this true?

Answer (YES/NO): NO